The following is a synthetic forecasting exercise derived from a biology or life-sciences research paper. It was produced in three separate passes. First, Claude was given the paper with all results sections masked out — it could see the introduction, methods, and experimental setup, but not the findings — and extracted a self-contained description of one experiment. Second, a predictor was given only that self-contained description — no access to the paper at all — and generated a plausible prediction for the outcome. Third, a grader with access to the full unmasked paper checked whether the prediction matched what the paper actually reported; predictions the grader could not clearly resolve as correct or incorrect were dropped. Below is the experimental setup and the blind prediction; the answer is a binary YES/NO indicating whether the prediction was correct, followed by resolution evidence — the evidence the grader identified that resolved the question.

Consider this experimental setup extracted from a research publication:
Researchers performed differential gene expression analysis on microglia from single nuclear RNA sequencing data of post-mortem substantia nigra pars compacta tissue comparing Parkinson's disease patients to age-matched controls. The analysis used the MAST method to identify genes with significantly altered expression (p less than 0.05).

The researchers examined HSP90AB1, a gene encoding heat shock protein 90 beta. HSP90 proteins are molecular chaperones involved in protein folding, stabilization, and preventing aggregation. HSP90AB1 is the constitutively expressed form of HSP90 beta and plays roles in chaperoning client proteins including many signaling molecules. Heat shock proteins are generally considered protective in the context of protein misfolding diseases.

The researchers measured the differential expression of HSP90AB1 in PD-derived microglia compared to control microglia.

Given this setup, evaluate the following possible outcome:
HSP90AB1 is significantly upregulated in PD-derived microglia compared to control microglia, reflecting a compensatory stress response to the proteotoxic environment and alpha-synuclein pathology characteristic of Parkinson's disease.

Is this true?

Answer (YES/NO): YES